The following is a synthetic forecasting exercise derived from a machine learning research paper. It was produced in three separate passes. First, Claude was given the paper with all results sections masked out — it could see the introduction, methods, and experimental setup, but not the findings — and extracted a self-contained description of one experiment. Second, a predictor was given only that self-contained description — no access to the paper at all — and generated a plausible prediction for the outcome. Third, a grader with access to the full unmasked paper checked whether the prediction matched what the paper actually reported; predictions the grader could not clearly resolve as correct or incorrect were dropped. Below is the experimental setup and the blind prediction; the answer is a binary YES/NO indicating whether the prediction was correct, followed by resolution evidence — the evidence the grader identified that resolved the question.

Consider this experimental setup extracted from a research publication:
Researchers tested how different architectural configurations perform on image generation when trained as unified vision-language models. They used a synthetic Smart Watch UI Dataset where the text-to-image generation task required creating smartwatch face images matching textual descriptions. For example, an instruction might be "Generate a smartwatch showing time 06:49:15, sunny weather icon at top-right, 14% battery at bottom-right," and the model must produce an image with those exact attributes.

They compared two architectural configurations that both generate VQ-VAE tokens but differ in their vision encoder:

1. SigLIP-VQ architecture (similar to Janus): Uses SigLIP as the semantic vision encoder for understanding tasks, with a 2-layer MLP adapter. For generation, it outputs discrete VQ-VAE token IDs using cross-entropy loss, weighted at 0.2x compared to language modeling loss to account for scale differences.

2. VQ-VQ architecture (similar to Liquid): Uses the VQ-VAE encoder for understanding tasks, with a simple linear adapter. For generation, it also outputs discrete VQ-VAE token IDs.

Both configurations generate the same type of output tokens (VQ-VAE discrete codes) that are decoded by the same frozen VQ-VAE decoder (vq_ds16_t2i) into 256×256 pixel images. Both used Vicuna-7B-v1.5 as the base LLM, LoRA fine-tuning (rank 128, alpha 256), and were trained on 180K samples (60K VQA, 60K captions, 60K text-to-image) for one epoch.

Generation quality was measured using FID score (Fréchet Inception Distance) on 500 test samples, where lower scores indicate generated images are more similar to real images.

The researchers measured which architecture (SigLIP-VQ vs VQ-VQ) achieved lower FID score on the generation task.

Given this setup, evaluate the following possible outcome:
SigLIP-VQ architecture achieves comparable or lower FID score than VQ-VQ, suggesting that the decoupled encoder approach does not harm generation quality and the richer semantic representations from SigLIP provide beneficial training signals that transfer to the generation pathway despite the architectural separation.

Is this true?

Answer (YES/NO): NO